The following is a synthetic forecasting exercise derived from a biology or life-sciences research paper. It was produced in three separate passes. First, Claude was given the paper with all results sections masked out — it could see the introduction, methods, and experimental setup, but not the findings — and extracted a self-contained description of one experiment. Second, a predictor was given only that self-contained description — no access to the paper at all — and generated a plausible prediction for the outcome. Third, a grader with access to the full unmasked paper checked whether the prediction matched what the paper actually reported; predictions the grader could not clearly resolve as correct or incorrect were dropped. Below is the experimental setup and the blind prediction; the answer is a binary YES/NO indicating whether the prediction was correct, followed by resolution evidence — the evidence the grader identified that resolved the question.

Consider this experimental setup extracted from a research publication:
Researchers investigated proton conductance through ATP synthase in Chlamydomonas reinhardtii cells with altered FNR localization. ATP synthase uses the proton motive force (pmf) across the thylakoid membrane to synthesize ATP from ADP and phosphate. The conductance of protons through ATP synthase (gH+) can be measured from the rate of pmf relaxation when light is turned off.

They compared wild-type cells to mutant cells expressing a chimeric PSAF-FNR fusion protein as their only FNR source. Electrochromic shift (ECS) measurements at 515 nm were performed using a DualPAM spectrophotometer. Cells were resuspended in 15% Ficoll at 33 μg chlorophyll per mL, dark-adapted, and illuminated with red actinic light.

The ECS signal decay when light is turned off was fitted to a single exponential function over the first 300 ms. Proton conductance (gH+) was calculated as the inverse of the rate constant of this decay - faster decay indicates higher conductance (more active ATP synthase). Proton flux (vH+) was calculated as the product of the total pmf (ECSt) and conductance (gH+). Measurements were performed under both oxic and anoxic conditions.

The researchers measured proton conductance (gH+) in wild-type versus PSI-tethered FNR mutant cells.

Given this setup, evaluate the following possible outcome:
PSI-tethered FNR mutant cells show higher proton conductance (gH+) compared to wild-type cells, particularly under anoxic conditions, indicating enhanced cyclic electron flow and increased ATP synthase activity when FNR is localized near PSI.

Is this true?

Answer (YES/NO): NO